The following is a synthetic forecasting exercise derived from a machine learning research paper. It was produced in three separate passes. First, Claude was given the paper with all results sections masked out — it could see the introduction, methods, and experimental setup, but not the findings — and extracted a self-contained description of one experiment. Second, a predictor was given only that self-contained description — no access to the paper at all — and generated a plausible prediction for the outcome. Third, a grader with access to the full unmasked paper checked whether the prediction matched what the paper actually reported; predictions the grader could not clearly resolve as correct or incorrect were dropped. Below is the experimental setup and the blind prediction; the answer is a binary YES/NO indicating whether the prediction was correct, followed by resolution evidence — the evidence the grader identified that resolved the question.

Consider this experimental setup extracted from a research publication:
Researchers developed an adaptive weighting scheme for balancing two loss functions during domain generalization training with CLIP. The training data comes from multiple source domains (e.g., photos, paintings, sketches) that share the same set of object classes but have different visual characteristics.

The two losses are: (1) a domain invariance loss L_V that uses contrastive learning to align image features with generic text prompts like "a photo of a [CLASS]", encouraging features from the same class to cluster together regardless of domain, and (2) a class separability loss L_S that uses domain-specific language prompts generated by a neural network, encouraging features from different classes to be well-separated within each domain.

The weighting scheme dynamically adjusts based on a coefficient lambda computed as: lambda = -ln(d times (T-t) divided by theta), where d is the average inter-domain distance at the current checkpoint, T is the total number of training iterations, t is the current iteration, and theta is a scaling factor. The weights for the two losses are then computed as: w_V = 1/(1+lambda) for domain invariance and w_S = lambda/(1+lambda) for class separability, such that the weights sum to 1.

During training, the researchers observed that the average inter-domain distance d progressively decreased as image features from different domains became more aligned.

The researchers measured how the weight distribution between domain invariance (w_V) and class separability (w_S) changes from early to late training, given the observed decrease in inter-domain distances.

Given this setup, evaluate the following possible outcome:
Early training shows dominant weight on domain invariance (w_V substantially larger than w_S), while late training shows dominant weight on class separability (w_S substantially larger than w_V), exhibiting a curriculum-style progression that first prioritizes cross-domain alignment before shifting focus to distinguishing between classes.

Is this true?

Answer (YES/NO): YES